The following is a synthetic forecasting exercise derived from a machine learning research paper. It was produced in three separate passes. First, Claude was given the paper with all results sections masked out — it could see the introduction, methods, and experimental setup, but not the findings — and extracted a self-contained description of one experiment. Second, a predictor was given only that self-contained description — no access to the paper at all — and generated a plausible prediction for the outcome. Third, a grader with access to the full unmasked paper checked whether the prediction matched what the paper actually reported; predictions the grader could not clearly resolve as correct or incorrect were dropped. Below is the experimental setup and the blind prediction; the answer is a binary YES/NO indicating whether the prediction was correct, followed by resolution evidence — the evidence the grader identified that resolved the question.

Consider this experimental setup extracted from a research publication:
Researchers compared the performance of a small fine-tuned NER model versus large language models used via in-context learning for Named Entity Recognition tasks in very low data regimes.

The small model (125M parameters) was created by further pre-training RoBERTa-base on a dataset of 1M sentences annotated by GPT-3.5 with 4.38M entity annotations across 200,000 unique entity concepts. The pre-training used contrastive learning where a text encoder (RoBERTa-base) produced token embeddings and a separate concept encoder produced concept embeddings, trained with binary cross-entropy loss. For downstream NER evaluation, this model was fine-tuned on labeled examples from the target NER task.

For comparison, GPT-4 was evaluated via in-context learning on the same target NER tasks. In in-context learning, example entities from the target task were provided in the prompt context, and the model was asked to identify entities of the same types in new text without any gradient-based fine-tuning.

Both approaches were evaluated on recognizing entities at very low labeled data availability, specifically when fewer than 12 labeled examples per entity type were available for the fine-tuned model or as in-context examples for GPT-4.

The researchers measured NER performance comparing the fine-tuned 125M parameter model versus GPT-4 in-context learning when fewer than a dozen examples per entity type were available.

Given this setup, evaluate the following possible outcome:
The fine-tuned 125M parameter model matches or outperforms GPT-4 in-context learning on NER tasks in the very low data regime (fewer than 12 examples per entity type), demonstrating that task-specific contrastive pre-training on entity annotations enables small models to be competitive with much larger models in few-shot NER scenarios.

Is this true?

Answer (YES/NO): NO